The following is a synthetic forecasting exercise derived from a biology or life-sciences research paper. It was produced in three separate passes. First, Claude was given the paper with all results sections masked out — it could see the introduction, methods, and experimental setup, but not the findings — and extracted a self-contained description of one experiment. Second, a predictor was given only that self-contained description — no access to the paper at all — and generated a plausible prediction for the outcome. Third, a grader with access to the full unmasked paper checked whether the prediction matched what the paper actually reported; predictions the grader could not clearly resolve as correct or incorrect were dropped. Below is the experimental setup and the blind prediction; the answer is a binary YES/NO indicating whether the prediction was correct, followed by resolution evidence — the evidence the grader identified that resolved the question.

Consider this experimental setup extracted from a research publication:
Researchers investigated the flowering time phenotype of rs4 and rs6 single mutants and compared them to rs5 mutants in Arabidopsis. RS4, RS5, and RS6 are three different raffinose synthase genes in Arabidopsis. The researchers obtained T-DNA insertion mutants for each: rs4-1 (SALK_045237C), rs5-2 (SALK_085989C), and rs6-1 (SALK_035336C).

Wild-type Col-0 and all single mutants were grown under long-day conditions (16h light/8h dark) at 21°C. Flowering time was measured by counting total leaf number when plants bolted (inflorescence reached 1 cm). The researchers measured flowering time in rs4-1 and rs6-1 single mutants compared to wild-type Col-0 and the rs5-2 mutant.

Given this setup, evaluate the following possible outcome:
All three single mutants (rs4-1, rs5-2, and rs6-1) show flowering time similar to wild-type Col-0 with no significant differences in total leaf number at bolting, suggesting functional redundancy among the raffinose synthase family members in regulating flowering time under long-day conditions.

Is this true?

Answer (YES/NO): NO